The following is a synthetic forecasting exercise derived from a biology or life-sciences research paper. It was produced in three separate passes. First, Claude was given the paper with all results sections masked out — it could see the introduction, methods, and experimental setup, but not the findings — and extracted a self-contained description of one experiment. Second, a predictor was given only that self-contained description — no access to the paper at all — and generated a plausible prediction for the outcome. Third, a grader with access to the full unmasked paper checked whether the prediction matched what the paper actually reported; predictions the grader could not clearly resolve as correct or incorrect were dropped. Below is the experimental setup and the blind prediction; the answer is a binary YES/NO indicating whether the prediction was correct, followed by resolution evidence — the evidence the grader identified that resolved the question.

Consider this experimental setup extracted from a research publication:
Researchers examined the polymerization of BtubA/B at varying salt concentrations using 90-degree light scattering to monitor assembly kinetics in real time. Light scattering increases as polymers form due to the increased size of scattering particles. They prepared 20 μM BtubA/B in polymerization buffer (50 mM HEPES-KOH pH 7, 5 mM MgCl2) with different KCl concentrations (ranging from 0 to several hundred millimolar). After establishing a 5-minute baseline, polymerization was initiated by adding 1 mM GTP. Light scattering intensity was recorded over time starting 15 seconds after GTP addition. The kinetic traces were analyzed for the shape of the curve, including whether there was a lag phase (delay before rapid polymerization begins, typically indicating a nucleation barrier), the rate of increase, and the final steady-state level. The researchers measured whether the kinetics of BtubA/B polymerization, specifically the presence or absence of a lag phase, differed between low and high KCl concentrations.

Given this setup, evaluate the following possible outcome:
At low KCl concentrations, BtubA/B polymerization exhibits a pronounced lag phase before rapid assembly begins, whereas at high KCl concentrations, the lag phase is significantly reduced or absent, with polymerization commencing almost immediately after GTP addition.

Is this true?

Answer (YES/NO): YES